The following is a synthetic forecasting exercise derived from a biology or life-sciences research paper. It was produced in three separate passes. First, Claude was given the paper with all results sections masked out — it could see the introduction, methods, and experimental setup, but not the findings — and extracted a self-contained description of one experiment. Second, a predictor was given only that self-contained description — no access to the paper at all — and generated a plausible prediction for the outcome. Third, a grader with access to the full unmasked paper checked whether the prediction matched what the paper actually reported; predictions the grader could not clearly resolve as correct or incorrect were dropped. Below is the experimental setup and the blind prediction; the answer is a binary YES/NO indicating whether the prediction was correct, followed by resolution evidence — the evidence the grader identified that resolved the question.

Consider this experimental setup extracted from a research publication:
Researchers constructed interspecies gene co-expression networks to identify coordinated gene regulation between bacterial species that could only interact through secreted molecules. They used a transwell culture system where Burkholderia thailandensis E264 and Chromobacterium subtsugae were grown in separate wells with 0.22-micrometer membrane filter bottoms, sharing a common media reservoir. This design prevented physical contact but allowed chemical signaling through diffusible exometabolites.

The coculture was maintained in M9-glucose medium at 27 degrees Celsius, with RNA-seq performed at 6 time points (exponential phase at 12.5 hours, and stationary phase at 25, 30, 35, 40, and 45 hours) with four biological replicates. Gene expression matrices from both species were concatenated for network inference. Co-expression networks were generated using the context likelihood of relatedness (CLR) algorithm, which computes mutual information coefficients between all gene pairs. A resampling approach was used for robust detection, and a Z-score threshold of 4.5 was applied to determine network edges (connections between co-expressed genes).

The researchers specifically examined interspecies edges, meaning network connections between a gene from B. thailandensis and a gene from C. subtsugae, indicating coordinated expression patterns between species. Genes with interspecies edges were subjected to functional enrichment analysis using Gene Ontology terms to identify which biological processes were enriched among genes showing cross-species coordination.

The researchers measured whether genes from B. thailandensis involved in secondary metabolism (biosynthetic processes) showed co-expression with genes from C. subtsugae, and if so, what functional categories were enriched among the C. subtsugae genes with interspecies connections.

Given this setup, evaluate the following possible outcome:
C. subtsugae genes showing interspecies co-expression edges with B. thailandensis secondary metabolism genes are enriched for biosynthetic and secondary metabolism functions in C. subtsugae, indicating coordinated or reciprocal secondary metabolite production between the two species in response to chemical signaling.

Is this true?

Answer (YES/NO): NO